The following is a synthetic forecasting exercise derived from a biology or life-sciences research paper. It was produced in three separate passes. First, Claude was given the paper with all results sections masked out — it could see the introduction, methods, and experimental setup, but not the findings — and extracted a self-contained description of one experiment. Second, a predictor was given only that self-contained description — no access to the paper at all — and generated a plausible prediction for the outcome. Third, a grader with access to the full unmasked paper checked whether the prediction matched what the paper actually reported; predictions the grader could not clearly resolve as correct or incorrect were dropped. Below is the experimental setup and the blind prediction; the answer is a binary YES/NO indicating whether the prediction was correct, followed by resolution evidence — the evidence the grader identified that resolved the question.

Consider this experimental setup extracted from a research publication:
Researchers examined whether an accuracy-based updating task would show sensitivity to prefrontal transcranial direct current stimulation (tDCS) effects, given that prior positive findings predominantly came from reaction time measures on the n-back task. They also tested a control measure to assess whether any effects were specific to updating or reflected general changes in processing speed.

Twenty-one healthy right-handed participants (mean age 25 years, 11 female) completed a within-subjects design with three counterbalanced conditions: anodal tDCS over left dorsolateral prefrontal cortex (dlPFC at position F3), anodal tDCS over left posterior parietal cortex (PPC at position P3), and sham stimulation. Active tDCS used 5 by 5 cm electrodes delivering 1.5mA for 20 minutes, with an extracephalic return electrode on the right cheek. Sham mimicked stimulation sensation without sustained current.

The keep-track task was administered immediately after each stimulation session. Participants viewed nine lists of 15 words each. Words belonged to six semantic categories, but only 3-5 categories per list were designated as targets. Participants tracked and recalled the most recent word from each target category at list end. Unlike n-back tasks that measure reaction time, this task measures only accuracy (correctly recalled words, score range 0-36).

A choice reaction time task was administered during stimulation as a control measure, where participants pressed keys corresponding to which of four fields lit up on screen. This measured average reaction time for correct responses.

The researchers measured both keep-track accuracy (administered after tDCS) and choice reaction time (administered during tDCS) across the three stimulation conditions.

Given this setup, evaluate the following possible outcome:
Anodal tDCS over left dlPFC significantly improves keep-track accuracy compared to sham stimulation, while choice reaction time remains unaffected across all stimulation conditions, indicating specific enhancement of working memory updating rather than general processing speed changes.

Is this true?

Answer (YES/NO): NO